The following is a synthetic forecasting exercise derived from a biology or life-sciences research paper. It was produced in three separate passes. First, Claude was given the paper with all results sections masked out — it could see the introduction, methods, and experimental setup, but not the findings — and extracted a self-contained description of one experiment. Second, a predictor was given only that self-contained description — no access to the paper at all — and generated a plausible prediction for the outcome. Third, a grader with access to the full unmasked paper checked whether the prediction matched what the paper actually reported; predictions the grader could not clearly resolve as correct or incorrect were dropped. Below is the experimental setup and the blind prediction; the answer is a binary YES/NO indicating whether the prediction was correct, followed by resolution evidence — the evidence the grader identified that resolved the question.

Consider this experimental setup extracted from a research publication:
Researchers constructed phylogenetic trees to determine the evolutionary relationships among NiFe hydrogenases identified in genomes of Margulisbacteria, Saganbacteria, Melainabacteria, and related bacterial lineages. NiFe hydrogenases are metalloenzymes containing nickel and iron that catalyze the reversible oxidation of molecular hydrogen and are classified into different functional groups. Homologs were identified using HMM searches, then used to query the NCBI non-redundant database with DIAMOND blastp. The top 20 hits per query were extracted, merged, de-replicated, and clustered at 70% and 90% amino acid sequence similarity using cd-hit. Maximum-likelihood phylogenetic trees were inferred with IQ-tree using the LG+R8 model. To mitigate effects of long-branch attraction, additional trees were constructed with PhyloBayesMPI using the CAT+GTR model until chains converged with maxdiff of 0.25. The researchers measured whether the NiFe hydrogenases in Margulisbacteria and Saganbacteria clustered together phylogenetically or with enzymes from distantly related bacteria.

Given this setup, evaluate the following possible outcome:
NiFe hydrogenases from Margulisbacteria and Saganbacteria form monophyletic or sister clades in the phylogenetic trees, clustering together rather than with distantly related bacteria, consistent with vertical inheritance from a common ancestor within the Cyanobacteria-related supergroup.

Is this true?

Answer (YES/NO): NO